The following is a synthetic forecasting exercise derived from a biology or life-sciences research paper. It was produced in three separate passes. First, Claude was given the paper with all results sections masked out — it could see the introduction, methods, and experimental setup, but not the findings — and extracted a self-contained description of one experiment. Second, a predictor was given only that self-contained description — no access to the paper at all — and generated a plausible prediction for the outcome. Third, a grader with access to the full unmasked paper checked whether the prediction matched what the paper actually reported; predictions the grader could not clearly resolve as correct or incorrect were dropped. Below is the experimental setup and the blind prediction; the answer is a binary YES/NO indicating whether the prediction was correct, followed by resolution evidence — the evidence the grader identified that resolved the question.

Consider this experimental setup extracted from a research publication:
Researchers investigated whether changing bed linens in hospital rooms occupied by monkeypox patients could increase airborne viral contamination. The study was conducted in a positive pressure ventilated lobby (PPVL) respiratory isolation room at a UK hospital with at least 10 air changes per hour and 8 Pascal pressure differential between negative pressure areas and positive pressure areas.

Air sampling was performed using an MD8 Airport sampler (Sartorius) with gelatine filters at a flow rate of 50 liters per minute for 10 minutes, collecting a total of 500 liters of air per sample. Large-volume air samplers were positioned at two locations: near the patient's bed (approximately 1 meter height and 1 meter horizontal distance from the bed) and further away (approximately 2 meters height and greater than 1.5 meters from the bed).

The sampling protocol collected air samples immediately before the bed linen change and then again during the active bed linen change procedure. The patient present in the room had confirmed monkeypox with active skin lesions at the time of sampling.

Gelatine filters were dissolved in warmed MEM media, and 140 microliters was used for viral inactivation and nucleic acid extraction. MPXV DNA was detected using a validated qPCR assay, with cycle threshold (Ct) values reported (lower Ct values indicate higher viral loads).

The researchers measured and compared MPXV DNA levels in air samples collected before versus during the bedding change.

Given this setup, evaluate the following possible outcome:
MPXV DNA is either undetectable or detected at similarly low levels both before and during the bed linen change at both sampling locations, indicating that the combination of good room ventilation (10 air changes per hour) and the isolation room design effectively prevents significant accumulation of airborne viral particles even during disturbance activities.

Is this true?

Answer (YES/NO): NO